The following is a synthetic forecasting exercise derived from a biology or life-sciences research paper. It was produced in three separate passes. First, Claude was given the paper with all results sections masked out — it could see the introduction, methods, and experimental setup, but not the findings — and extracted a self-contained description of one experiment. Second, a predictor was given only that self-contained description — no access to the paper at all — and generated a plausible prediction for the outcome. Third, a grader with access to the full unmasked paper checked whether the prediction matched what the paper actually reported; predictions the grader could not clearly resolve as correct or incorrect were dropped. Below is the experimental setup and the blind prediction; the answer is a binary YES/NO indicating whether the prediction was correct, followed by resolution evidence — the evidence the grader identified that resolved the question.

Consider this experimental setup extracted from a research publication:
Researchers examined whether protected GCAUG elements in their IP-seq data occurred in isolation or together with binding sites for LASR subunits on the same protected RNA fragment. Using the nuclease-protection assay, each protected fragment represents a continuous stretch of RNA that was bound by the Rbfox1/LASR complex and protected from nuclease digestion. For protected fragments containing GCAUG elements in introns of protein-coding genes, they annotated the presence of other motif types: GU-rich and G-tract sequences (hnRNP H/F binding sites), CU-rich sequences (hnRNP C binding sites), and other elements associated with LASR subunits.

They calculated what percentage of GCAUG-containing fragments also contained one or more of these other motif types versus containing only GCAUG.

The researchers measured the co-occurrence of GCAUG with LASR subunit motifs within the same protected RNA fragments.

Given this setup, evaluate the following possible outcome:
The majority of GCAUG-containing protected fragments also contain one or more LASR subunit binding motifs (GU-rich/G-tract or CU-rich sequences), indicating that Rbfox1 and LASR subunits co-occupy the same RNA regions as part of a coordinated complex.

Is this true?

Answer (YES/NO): YES